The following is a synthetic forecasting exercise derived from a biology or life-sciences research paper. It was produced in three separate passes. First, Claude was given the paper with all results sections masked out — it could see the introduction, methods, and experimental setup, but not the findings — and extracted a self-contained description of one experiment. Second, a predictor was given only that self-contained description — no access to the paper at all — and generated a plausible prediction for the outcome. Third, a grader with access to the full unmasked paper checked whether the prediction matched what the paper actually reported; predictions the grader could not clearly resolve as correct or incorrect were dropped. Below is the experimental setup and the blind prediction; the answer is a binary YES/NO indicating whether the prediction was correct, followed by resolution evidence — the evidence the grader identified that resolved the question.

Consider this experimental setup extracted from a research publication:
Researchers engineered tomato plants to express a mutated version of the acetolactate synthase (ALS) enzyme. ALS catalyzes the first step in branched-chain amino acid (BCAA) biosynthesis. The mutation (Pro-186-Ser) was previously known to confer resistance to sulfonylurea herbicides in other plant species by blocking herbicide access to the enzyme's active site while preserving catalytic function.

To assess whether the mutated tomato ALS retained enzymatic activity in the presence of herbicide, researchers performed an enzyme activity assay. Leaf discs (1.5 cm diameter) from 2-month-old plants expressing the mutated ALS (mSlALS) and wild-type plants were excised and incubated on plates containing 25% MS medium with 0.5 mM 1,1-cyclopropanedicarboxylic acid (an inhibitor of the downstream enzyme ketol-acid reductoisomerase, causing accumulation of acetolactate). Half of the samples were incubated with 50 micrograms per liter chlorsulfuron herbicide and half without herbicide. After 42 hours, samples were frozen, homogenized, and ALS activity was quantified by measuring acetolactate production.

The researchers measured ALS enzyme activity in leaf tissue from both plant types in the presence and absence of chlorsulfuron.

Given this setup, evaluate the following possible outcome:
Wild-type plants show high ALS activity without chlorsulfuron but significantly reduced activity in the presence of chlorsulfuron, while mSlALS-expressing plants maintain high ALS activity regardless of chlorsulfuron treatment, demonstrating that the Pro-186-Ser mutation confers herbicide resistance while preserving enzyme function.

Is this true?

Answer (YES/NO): NO